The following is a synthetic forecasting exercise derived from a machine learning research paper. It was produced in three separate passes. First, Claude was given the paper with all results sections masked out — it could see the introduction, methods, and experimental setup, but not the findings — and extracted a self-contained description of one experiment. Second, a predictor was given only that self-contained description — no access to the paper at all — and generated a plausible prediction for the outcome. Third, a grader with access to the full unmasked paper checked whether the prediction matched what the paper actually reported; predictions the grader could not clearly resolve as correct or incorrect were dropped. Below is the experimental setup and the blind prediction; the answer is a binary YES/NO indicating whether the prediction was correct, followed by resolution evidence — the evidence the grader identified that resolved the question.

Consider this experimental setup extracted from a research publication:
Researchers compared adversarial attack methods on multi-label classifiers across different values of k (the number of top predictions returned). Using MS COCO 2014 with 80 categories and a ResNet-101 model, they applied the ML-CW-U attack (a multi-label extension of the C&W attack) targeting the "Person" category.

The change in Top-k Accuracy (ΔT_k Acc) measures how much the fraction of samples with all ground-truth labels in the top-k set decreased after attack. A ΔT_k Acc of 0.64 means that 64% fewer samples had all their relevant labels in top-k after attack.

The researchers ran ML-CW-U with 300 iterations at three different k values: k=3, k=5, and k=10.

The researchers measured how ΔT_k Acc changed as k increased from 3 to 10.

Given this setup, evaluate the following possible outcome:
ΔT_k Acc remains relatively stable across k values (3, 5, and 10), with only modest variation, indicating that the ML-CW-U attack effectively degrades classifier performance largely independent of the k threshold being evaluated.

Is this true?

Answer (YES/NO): NO